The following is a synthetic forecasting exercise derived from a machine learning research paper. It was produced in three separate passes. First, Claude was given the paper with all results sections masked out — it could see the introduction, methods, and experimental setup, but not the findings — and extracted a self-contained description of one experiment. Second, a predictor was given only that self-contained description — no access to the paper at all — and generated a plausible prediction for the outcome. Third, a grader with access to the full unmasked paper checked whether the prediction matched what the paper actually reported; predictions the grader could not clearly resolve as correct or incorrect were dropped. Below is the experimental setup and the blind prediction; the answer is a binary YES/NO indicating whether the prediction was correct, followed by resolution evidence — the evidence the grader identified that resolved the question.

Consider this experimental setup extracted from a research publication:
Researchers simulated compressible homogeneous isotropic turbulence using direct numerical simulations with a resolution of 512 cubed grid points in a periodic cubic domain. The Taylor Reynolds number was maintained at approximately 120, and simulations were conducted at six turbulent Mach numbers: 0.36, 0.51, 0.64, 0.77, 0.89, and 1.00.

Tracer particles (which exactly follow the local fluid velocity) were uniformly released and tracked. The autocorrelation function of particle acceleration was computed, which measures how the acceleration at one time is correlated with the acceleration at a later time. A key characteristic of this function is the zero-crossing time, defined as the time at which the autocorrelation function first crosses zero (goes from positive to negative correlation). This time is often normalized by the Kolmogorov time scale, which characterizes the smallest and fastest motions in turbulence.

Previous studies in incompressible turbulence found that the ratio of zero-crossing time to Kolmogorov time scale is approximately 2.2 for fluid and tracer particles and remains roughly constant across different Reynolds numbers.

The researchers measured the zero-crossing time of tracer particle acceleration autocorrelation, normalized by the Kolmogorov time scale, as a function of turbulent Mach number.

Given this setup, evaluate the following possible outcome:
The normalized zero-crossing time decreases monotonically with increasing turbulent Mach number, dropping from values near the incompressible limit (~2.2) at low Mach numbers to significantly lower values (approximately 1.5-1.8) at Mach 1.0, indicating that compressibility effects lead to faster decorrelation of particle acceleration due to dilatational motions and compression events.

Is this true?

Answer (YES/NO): NO